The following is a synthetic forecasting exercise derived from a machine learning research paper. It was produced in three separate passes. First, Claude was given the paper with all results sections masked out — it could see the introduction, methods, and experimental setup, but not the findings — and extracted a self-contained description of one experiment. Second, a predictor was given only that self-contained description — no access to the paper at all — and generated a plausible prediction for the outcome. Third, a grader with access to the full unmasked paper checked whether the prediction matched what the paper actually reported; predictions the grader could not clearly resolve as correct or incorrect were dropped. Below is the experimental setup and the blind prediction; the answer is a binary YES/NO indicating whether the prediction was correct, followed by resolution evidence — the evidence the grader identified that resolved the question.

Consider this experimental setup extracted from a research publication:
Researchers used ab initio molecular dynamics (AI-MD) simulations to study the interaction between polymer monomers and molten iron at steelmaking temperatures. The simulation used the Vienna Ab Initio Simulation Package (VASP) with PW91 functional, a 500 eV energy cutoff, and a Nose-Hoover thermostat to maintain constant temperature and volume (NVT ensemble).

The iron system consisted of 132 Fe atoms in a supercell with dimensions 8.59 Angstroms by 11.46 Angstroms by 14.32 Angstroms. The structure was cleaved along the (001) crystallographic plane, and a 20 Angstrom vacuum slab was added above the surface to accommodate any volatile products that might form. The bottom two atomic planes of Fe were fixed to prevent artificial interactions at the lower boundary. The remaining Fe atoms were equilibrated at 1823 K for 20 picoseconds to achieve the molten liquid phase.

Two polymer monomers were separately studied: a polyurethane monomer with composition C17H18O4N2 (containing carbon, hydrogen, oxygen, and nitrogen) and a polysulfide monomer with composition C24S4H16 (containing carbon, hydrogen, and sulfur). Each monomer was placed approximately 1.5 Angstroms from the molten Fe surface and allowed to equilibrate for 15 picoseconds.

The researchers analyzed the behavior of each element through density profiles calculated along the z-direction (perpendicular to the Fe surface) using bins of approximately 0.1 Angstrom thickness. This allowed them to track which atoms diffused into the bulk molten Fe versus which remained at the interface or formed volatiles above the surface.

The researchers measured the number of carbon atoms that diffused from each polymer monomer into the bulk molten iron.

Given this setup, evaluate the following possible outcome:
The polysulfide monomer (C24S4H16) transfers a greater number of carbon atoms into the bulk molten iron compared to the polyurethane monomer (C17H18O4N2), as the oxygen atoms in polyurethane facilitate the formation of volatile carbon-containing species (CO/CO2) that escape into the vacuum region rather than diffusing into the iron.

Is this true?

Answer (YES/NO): NO